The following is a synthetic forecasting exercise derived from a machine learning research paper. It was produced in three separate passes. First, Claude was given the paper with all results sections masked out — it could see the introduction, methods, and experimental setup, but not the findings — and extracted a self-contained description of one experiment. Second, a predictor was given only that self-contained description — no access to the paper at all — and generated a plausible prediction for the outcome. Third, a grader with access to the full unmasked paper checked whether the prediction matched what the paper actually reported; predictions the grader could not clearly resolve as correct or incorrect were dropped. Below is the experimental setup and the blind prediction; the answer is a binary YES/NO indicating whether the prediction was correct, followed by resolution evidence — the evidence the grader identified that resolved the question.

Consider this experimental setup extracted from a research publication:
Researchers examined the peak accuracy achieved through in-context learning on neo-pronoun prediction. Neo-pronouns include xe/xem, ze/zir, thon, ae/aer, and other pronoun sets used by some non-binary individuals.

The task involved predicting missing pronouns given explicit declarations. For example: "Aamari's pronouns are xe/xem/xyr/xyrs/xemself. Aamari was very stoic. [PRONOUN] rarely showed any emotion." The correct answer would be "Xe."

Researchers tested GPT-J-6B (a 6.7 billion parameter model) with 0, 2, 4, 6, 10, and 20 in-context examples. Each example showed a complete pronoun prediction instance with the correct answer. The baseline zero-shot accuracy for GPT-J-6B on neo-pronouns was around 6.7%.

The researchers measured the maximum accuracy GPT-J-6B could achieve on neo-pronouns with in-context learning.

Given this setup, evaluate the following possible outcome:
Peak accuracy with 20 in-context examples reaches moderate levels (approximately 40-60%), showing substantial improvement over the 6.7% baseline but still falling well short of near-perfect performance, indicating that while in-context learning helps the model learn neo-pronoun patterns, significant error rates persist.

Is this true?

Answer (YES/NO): NO